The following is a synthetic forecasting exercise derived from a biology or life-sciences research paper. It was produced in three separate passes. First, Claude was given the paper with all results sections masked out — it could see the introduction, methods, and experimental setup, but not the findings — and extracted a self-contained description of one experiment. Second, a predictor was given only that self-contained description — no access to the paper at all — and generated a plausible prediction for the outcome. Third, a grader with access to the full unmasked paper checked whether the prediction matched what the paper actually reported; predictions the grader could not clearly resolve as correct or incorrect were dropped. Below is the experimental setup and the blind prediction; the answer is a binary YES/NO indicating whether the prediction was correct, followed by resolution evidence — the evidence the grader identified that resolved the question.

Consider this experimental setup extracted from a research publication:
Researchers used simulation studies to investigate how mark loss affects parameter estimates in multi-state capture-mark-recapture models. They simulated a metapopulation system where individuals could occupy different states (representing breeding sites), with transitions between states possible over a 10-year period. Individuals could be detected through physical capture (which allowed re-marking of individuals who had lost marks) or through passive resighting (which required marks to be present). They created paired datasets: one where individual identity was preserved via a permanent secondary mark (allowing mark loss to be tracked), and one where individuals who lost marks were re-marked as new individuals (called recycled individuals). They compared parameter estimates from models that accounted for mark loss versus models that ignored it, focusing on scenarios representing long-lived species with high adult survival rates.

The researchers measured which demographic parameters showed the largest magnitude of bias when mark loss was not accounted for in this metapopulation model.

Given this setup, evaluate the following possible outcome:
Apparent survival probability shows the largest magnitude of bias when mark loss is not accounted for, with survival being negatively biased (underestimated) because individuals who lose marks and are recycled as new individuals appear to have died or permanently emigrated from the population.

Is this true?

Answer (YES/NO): YES